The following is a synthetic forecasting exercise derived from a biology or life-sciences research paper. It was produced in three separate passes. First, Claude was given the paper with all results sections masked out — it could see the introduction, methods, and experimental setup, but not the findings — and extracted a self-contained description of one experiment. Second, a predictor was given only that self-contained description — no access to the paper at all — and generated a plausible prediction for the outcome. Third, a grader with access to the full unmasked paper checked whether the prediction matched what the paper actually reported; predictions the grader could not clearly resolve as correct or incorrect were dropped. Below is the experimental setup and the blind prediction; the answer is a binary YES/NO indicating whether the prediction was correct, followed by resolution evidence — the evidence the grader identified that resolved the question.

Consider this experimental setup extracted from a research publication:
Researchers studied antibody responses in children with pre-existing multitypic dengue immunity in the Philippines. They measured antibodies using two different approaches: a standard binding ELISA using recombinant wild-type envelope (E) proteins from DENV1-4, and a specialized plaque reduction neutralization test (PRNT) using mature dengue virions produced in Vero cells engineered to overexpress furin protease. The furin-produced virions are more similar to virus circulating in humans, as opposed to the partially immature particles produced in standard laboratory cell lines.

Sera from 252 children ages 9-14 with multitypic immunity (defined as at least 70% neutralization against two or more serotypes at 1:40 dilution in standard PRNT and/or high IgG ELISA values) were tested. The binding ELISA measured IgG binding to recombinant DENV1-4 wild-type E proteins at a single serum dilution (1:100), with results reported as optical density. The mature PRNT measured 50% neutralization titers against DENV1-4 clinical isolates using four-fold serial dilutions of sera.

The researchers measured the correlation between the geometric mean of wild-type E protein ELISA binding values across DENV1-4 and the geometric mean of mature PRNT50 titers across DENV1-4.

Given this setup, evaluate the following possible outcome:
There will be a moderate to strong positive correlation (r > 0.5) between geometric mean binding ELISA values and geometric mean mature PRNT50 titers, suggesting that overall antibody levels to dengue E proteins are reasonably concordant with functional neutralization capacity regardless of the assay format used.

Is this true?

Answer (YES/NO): NO